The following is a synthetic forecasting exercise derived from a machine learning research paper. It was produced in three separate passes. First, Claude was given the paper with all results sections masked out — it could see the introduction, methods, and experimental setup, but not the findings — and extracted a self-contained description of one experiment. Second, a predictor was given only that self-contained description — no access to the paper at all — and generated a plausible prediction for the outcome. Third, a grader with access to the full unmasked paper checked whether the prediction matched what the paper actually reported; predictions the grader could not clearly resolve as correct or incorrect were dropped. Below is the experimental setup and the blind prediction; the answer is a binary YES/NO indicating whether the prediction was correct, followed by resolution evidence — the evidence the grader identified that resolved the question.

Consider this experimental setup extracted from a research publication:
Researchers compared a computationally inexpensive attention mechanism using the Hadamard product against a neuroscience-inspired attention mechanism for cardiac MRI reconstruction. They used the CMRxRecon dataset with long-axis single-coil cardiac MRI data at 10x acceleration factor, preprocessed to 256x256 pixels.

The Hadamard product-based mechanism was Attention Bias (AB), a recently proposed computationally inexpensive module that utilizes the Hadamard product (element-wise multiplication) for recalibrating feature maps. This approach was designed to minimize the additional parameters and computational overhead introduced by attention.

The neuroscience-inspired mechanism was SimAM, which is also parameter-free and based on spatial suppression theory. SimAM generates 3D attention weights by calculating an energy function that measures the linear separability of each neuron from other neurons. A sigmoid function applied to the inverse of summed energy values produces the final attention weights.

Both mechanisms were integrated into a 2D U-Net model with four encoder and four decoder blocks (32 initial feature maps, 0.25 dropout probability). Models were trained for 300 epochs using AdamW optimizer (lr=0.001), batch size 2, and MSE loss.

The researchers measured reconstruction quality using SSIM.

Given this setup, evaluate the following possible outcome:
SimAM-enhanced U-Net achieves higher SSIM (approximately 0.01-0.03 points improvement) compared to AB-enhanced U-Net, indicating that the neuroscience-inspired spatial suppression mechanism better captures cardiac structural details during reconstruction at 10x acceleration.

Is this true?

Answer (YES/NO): NO